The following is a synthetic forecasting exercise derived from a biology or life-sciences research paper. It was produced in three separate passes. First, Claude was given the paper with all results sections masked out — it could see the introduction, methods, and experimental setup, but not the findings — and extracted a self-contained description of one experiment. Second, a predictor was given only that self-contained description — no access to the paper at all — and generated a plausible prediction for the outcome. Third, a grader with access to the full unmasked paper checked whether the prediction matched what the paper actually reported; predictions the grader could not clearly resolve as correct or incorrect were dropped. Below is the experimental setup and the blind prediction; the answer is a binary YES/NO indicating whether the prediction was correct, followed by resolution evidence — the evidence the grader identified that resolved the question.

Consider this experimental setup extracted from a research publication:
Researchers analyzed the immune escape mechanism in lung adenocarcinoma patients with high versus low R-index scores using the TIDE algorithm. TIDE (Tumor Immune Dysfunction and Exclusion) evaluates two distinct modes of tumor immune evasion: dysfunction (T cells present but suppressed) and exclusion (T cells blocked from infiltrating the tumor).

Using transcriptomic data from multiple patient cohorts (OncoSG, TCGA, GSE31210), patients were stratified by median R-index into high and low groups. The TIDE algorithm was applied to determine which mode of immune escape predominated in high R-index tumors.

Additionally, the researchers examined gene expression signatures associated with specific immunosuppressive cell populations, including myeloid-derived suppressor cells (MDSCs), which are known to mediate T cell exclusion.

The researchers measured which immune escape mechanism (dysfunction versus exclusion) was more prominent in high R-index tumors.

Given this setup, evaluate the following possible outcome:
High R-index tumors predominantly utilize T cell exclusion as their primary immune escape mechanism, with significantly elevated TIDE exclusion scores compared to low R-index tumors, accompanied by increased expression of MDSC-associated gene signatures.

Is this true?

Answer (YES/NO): YES